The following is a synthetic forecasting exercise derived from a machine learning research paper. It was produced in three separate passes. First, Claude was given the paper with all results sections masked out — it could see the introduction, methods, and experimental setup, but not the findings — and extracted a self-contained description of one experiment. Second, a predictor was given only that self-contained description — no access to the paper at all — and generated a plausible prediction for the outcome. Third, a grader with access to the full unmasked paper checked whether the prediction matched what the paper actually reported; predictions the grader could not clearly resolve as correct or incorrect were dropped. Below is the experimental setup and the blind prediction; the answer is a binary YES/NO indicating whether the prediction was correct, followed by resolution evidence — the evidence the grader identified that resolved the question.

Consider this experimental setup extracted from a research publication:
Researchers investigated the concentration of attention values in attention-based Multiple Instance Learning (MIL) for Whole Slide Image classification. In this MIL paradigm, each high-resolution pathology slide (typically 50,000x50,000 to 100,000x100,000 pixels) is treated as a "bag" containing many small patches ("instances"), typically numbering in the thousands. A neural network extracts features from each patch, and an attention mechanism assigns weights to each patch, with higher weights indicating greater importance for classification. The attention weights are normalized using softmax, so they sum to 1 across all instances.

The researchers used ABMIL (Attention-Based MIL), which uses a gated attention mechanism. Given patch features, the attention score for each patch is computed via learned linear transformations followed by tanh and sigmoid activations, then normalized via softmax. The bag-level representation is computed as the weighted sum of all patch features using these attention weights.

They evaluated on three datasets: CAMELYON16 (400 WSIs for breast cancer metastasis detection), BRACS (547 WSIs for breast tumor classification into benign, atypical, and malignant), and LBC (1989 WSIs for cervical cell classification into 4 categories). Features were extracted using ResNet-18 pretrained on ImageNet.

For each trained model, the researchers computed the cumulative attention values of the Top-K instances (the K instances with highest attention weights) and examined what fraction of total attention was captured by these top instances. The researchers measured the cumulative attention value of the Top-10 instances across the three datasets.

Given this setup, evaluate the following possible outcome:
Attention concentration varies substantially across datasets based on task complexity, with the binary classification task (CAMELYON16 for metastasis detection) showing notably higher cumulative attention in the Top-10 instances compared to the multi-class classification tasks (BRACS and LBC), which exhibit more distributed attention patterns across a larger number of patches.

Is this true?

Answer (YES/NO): NO